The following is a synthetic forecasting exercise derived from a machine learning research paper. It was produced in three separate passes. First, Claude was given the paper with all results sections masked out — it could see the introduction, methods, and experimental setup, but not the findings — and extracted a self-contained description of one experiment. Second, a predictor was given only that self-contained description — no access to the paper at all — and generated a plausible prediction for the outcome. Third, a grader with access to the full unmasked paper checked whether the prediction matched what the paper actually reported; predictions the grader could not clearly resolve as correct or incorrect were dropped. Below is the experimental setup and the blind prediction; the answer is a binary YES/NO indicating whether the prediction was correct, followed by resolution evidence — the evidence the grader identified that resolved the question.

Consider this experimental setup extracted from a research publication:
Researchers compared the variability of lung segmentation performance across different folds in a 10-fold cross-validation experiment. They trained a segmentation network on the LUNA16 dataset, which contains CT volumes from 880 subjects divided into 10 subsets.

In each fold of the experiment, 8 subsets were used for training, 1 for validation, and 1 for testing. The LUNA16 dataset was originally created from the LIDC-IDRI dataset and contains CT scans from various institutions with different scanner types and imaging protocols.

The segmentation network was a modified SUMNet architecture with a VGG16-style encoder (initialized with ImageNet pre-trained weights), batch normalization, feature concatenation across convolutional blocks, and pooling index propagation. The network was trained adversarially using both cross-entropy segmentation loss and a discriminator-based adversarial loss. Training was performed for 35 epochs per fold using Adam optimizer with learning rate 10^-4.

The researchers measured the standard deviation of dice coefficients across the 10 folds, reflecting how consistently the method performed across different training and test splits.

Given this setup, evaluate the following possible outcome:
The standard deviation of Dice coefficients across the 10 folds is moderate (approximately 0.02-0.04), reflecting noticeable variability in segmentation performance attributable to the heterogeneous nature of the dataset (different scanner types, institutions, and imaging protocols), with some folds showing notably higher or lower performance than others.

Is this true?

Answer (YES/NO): NO